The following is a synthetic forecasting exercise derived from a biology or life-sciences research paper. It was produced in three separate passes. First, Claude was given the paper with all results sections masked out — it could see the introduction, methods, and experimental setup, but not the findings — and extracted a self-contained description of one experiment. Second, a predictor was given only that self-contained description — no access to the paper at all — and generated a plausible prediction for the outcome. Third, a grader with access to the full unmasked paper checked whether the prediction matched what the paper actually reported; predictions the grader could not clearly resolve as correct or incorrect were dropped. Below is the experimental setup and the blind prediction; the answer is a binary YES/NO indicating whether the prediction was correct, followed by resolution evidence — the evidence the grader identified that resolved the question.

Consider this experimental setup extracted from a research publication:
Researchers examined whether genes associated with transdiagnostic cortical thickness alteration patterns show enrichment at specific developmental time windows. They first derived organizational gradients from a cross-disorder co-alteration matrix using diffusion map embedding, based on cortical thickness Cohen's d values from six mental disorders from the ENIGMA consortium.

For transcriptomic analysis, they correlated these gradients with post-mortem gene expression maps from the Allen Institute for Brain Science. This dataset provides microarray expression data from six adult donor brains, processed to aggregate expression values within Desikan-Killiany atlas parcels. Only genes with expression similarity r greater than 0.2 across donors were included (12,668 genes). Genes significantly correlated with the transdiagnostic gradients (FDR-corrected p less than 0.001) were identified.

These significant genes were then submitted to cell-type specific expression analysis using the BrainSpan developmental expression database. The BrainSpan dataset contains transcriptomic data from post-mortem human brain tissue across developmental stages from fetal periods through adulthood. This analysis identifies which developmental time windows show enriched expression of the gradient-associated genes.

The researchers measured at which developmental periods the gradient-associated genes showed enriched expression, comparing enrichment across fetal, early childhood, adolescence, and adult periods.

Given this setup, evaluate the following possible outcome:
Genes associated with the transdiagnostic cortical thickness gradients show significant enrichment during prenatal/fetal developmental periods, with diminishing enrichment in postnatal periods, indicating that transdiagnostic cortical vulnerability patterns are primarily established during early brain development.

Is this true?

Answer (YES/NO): NO